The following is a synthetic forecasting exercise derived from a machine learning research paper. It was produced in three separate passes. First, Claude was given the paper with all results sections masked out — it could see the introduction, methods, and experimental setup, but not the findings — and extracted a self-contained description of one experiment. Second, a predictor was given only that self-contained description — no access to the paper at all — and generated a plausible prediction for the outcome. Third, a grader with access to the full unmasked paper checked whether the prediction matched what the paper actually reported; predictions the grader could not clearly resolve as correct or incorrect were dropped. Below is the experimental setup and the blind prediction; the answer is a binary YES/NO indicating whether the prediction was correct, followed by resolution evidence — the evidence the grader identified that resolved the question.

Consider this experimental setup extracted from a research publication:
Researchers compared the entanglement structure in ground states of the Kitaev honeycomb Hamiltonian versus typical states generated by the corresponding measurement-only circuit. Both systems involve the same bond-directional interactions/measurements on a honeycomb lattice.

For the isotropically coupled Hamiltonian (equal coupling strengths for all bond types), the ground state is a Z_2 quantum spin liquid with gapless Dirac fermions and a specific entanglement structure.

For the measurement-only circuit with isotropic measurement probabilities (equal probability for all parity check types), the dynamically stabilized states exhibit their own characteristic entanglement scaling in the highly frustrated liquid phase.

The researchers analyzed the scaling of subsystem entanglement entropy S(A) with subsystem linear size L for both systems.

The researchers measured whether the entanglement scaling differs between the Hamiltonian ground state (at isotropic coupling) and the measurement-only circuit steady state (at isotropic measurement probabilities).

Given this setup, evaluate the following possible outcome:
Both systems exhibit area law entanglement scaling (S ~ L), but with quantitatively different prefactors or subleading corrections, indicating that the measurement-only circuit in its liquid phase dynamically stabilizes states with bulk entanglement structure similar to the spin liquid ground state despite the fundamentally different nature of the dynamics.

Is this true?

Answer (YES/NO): NO